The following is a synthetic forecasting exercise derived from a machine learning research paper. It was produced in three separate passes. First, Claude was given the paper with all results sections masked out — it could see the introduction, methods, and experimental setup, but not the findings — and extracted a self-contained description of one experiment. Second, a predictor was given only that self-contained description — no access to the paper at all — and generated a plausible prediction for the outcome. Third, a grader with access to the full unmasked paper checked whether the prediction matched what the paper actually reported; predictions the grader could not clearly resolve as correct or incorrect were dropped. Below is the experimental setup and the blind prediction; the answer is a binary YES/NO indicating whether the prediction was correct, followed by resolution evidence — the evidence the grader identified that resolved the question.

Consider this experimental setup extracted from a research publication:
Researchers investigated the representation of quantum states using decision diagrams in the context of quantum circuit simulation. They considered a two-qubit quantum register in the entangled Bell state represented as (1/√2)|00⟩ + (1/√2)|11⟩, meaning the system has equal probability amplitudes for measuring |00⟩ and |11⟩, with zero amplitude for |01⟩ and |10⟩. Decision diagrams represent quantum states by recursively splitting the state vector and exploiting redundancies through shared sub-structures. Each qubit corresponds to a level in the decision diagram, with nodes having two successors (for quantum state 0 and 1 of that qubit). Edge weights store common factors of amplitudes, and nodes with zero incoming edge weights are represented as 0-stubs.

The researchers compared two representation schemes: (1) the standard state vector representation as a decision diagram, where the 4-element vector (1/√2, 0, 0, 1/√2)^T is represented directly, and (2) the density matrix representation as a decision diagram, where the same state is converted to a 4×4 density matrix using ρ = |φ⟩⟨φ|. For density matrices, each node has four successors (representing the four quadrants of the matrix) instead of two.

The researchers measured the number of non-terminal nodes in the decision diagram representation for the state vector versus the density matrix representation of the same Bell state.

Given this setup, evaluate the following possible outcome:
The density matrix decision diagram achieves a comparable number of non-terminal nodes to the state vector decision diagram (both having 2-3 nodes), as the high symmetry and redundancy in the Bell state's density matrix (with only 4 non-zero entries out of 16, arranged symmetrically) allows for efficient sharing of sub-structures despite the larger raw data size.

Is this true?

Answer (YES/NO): NO